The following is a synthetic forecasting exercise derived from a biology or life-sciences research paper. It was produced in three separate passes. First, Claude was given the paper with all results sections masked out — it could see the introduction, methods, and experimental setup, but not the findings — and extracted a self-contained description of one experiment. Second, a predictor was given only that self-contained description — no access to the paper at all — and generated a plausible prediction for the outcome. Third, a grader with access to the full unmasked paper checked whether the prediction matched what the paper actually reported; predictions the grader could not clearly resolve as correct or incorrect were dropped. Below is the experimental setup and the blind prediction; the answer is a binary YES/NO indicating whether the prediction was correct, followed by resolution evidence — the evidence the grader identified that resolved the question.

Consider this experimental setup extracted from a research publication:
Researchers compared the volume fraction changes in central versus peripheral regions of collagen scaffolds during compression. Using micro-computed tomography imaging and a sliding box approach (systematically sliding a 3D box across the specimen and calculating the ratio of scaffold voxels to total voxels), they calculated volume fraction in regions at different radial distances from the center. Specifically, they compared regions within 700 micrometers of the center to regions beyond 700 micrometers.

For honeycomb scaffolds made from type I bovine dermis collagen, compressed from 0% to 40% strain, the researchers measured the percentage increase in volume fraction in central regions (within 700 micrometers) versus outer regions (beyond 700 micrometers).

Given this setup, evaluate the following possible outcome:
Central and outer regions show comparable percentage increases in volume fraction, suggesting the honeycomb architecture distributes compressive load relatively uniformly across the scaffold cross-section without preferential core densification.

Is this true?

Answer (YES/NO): NO